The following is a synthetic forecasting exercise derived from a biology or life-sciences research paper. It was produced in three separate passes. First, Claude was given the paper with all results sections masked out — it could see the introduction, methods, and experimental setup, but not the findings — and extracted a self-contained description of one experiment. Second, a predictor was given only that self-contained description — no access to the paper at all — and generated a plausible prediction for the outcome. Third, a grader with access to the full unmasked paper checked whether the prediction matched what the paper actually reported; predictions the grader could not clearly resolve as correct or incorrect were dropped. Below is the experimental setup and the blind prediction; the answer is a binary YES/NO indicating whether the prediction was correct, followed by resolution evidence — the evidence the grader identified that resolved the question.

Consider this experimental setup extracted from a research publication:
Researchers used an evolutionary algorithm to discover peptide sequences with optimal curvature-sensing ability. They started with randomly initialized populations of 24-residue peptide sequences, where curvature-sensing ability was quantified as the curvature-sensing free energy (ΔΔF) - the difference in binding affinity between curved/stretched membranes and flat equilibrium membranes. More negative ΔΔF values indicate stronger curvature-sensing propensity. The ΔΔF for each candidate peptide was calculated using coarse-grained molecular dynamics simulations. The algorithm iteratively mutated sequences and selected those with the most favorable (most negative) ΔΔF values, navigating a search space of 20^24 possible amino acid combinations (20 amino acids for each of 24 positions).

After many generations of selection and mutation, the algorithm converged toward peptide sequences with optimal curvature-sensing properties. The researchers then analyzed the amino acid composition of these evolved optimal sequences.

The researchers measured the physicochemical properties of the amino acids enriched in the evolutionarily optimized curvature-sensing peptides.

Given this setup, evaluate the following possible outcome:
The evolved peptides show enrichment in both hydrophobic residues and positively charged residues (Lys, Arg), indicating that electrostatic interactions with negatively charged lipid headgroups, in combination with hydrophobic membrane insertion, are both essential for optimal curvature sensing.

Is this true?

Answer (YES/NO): NO